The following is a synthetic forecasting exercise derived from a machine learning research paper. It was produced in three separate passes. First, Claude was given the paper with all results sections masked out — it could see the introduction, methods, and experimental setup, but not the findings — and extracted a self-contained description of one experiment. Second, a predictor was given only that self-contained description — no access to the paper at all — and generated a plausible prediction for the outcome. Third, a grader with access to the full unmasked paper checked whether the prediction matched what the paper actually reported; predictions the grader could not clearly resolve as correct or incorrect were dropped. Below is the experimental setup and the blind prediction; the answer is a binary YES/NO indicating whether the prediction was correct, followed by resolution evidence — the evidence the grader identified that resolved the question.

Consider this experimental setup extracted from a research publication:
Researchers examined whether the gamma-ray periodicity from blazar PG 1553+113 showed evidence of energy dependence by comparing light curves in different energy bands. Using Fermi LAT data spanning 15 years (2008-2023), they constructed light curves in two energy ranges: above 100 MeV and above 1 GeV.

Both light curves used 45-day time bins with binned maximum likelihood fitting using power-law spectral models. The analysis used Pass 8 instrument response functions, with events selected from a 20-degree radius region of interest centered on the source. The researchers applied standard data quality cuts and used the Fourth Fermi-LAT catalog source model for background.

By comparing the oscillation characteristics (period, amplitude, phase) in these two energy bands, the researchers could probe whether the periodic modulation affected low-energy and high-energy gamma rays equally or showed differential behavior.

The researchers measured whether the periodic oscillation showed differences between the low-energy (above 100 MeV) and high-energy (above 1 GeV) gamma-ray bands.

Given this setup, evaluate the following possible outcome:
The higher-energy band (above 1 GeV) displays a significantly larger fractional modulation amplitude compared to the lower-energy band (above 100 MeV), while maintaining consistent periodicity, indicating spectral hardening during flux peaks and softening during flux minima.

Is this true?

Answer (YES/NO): NO